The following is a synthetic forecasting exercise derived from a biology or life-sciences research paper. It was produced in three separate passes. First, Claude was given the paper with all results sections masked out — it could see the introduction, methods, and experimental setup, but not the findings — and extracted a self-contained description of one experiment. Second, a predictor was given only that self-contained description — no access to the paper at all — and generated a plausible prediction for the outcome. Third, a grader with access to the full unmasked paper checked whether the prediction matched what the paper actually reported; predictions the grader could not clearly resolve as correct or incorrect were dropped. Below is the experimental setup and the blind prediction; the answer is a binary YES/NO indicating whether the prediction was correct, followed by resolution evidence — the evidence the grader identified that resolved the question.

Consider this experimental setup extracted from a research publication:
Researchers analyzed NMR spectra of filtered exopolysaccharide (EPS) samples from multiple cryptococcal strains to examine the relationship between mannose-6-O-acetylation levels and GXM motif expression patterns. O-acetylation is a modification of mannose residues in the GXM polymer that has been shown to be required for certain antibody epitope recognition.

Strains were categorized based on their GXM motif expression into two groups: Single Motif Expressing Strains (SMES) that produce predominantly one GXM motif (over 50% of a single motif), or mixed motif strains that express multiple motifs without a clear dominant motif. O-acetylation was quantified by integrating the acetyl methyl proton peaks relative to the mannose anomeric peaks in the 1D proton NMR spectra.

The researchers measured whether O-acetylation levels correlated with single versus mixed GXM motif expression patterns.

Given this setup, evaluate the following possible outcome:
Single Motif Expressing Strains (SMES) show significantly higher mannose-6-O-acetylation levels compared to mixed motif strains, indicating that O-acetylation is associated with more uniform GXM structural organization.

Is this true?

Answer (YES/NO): YES